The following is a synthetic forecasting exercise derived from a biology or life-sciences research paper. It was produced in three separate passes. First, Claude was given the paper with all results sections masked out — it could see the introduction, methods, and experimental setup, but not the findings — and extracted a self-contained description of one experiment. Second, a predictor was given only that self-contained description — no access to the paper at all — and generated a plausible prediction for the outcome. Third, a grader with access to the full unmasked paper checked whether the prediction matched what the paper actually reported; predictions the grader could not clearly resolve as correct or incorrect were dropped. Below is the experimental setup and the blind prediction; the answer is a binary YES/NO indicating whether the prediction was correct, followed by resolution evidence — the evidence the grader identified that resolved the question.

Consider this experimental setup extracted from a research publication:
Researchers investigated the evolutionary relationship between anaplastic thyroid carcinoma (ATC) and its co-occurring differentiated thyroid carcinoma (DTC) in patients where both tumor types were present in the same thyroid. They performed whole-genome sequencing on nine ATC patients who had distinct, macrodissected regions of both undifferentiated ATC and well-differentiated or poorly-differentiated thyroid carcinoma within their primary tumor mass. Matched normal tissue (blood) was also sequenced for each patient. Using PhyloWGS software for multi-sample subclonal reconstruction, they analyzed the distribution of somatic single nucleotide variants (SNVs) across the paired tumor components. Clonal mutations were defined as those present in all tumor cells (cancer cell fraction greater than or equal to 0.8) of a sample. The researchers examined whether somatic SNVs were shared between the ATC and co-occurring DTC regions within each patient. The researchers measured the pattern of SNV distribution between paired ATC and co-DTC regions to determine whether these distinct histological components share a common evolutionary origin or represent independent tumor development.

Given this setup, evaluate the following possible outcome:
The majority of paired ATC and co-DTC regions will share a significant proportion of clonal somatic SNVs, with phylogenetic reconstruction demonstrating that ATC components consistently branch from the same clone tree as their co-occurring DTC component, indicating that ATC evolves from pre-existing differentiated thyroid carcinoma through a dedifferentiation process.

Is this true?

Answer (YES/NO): NO